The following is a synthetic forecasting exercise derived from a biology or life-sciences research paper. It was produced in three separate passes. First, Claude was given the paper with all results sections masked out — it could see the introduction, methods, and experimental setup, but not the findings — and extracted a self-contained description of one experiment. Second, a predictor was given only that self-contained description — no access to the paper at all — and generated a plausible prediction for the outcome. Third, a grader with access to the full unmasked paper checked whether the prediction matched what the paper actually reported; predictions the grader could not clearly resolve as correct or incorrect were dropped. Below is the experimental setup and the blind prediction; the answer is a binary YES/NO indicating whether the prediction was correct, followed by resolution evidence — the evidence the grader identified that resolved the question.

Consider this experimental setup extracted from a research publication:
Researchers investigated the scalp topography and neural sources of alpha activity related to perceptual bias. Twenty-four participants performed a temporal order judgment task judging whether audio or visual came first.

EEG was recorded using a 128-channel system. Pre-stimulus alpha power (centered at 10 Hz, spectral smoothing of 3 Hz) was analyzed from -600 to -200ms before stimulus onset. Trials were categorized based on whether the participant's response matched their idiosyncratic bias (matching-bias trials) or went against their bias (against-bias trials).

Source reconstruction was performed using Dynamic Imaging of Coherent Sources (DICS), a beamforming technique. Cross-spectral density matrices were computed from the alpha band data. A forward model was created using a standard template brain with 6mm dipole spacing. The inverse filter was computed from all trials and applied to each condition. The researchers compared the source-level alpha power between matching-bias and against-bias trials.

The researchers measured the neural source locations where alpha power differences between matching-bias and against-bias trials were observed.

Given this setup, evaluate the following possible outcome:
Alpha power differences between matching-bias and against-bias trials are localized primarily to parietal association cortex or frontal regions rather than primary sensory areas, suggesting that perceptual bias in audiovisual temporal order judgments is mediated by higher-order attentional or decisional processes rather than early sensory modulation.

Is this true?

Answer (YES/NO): YES